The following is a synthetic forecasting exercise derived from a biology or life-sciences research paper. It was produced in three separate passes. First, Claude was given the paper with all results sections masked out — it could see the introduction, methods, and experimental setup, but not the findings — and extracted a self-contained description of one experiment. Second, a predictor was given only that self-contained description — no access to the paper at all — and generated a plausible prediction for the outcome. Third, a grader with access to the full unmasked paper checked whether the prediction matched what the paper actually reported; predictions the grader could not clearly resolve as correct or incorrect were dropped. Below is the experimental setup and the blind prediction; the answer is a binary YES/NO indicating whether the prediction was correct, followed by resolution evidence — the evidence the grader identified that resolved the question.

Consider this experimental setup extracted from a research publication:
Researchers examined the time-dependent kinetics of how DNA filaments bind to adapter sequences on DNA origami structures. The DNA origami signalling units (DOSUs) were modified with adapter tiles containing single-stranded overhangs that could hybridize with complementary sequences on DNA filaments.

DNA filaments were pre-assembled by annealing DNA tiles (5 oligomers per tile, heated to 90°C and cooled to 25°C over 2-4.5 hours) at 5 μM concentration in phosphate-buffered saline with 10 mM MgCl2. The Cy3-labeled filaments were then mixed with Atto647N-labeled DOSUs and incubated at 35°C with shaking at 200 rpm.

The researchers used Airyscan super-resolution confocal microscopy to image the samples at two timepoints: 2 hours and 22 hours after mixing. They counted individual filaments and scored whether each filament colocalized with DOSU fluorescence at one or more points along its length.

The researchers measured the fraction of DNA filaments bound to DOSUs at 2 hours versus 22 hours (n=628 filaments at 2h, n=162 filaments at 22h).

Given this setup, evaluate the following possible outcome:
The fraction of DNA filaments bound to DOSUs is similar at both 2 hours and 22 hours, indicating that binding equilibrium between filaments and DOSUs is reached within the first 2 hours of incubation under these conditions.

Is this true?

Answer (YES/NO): NO